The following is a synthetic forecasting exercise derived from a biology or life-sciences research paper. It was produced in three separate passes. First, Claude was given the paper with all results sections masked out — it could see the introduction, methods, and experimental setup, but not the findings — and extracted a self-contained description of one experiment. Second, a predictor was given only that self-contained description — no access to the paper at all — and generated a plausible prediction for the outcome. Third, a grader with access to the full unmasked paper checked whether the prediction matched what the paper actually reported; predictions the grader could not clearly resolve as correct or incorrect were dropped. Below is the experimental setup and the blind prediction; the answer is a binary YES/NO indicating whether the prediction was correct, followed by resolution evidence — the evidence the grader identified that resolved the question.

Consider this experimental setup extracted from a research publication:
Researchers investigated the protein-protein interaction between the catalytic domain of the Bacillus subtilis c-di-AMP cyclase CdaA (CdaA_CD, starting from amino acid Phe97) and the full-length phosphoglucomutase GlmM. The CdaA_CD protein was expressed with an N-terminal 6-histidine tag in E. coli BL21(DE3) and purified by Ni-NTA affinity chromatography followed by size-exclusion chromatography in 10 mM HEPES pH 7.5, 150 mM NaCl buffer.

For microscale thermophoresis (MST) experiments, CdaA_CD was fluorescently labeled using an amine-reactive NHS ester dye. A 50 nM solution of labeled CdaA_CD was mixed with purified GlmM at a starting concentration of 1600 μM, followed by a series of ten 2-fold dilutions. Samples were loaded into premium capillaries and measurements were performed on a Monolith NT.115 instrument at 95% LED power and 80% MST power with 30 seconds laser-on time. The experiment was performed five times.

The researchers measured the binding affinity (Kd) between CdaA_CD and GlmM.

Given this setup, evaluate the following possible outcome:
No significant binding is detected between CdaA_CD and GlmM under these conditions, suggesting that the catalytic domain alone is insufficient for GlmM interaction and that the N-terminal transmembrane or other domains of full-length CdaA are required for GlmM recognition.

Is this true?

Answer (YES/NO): NO